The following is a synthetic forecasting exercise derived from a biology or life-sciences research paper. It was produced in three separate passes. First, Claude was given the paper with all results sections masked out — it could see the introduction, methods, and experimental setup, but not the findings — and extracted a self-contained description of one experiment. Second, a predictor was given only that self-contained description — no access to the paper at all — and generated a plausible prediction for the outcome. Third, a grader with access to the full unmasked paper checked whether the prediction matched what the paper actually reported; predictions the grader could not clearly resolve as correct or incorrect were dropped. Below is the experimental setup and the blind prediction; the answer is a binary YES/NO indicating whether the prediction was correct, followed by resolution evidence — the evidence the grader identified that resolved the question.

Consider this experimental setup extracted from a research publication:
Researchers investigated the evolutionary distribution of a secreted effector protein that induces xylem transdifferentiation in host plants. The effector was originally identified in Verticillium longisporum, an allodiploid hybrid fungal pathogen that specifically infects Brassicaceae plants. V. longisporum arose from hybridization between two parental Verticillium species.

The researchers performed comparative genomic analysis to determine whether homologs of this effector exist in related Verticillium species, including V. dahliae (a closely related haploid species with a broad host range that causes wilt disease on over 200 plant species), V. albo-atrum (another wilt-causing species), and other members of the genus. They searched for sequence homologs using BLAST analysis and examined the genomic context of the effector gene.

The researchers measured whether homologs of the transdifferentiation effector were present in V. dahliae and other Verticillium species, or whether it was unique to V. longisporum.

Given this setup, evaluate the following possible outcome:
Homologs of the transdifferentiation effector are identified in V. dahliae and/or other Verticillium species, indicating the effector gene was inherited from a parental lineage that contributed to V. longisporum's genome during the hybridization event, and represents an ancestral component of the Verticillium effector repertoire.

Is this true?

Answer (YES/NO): NO